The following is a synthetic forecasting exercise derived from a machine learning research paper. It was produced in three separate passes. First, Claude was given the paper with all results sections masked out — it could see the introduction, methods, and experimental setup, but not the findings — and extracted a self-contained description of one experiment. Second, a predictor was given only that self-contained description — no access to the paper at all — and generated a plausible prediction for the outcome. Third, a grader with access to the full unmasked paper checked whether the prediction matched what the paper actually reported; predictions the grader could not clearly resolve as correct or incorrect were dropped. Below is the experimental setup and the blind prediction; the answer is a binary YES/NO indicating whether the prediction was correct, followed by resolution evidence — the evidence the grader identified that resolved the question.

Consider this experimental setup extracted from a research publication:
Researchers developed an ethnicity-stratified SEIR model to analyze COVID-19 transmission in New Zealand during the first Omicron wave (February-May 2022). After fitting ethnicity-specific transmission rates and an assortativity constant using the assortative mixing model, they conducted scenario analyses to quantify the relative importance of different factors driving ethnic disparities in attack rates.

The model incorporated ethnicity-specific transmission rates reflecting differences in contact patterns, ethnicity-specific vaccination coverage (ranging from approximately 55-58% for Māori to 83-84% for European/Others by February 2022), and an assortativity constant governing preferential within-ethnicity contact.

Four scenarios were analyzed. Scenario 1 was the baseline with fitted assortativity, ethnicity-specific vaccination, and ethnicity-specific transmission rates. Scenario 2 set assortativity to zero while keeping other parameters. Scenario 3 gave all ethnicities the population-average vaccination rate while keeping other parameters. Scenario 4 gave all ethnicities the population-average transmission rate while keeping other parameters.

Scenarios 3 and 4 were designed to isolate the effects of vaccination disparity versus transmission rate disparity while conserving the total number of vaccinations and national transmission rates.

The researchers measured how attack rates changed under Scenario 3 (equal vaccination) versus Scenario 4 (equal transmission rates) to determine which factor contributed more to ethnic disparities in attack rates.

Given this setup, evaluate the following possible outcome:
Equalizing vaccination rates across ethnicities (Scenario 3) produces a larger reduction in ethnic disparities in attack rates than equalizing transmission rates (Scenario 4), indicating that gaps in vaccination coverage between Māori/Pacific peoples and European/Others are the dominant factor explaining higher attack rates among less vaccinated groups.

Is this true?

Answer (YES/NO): NO